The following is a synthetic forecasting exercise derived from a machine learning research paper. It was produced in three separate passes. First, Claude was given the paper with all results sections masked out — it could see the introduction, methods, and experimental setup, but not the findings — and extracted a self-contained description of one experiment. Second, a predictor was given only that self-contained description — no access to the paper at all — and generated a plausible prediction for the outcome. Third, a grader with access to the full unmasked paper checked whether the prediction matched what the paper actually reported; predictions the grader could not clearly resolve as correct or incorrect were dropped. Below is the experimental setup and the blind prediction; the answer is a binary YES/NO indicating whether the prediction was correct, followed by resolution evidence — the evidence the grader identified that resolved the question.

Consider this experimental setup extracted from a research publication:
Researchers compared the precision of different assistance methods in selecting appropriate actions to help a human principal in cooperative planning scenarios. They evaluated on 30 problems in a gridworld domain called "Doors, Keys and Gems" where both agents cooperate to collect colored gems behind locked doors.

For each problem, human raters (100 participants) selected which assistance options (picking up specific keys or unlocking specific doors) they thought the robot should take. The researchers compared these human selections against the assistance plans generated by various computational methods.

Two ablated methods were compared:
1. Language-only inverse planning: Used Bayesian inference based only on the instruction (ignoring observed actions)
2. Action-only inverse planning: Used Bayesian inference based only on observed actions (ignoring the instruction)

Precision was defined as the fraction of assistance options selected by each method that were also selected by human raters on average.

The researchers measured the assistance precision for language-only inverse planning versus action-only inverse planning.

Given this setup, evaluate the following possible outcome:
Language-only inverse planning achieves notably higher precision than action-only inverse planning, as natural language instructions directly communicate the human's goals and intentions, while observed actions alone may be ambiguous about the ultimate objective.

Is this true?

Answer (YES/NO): YES